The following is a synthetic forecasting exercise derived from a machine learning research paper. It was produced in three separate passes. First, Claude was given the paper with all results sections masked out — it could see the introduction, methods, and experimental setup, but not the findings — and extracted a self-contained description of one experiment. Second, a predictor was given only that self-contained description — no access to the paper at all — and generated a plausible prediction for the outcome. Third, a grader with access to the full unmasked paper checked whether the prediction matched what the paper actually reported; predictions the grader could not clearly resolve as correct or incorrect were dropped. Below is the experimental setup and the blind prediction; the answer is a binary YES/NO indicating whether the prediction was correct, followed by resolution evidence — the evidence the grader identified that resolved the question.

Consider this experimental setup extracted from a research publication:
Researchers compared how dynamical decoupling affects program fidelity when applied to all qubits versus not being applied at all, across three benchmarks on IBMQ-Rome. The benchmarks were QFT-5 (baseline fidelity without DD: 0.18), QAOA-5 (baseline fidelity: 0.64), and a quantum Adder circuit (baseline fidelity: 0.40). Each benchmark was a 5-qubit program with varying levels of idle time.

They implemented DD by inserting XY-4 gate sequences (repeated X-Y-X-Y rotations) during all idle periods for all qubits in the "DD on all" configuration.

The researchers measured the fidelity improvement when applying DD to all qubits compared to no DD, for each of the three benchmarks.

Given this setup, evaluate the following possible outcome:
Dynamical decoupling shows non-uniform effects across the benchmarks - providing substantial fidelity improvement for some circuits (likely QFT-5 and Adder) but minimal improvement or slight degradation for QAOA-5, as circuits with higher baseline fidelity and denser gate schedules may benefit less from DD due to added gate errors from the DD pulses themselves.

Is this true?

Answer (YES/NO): NO